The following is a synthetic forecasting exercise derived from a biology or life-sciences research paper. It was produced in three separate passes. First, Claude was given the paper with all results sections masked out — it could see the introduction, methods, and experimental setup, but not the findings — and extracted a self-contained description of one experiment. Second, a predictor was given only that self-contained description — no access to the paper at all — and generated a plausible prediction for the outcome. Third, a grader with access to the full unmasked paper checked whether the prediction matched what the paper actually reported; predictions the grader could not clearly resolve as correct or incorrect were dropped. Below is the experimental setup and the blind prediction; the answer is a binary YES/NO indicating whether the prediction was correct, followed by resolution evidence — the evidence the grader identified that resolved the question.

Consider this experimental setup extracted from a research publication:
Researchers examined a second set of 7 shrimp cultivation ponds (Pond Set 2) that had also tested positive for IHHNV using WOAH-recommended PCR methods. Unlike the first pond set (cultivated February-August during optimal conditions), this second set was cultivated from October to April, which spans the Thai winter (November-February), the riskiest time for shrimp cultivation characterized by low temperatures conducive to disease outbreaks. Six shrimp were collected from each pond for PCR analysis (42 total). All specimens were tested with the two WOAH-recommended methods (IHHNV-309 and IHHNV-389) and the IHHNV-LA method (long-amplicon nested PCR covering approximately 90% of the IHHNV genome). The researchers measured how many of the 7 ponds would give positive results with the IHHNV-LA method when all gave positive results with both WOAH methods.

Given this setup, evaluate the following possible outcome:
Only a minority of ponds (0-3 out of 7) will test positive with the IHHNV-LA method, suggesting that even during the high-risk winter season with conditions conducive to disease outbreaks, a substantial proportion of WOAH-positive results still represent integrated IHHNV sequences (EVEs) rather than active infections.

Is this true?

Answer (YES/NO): YES